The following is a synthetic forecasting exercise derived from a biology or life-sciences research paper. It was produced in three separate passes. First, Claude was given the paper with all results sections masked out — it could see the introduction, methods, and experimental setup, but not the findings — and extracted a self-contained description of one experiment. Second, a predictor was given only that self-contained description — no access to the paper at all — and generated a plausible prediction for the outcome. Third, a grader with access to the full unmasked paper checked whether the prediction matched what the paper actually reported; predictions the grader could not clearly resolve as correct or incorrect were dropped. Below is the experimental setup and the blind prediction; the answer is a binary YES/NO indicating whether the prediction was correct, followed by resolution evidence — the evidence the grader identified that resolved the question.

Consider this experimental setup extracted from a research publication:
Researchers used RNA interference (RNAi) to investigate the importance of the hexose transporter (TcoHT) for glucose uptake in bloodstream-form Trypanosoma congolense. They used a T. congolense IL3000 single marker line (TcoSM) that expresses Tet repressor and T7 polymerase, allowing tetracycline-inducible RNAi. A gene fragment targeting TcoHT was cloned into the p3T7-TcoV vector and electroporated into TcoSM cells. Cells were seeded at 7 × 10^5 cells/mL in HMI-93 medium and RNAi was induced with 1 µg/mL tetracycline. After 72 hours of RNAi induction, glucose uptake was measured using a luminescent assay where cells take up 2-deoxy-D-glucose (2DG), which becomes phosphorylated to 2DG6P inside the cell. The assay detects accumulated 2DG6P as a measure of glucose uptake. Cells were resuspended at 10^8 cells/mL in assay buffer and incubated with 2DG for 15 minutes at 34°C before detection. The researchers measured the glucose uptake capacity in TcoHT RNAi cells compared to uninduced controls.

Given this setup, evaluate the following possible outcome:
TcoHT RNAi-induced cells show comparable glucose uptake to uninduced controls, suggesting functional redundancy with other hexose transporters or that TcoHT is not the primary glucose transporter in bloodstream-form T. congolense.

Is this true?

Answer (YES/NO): NO